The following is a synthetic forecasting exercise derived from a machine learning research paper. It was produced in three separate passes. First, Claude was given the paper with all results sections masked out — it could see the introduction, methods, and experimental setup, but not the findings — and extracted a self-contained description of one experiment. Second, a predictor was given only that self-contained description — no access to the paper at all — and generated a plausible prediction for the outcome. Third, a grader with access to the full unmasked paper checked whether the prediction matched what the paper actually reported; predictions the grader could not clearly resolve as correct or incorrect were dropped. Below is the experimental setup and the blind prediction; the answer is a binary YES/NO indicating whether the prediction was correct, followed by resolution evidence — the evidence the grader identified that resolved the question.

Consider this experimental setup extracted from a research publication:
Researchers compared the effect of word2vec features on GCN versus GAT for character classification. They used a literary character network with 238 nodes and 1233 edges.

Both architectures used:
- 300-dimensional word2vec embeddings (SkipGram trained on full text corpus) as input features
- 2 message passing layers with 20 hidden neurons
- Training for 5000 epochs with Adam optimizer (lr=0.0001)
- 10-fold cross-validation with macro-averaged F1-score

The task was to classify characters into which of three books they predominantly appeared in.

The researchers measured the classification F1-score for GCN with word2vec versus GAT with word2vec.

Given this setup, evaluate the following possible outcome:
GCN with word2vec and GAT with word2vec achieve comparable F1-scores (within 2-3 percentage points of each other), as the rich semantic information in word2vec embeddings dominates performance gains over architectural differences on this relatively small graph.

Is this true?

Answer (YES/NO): YES